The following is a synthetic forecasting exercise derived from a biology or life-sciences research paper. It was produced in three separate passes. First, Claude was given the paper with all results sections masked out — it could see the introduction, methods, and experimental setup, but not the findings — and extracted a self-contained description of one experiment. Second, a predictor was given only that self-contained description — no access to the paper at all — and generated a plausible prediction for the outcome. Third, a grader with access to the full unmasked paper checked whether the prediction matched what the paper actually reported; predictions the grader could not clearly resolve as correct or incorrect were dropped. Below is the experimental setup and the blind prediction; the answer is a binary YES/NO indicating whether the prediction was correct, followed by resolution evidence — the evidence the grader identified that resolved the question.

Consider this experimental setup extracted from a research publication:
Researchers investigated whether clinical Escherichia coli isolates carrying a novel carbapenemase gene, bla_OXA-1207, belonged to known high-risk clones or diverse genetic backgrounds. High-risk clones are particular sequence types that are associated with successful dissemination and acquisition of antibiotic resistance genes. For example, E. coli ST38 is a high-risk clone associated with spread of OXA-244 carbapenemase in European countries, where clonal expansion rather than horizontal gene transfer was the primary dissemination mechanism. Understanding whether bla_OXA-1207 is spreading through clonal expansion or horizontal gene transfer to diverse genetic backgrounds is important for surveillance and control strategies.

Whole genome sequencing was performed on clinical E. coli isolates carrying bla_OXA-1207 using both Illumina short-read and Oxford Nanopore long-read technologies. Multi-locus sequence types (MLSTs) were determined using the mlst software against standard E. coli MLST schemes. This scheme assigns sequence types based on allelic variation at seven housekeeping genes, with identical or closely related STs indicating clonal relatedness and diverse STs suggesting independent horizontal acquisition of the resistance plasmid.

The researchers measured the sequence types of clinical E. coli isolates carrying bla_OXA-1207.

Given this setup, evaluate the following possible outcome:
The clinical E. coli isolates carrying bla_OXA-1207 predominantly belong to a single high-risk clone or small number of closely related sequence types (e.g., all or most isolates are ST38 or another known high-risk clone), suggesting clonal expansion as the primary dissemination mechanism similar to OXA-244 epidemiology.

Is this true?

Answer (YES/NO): NO